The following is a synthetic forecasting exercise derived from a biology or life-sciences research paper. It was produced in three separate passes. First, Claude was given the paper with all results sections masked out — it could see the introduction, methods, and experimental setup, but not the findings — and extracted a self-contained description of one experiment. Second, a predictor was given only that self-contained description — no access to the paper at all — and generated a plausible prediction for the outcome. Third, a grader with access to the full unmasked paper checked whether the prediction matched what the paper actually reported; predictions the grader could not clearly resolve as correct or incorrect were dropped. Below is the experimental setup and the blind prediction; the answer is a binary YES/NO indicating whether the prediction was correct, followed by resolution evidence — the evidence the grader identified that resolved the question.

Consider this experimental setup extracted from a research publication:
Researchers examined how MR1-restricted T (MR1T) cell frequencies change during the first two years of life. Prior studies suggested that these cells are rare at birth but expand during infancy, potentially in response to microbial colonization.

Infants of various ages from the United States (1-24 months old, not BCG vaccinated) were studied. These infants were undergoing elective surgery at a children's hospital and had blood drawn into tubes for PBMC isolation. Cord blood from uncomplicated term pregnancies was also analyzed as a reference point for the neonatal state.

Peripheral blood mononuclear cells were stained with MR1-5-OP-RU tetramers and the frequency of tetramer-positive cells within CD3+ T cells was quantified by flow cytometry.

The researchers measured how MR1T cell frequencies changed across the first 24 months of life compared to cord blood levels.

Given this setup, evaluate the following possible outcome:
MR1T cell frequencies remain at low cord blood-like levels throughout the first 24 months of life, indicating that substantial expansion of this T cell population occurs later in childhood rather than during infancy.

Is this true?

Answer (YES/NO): NO